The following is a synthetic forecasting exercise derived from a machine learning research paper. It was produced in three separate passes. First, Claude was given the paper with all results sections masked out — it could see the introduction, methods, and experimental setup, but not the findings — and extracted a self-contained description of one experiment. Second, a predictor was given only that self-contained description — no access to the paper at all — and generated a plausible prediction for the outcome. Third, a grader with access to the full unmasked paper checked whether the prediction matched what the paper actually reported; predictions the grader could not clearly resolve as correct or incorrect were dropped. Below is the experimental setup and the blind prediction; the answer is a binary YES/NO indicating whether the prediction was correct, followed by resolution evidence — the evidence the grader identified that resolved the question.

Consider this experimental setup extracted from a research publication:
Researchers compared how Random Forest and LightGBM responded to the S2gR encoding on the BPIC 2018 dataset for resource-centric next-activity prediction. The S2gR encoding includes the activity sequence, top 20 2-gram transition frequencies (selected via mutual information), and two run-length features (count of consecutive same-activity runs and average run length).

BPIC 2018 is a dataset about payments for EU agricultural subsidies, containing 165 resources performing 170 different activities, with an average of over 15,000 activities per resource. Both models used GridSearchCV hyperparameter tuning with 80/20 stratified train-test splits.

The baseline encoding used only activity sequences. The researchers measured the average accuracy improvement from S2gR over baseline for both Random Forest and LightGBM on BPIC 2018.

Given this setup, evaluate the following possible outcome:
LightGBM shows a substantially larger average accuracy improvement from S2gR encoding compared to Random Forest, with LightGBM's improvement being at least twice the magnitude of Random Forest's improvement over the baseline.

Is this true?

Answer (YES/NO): NO